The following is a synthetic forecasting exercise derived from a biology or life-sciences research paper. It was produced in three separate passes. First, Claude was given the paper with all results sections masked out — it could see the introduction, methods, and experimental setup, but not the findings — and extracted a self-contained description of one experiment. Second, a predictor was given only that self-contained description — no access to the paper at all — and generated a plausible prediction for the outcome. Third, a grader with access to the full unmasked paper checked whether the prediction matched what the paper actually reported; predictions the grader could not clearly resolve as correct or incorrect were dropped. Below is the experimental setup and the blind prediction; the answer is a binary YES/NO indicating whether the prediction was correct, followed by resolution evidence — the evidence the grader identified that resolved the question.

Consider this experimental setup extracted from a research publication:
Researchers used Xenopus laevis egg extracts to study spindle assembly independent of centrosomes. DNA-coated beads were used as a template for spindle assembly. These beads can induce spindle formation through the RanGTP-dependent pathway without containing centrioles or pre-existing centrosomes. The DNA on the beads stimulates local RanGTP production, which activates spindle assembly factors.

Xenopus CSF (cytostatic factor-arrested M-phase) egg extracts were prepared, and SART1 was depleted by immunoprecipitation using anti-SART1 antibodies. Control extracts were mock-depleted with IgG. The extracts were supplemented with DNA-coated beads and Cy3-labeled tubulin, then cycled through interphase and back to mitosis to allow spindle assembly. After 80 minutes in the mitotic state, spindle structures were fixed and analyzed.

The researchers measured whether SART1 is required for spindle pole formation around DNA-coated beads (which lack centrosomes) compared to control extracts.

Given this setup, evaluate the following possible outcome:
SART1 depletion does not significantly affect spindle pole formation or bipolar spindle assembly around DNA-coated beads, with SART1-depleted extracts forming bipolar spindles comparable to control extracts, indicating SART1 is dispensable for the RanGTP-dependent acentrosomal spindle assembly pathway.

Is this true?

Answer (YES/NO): NO